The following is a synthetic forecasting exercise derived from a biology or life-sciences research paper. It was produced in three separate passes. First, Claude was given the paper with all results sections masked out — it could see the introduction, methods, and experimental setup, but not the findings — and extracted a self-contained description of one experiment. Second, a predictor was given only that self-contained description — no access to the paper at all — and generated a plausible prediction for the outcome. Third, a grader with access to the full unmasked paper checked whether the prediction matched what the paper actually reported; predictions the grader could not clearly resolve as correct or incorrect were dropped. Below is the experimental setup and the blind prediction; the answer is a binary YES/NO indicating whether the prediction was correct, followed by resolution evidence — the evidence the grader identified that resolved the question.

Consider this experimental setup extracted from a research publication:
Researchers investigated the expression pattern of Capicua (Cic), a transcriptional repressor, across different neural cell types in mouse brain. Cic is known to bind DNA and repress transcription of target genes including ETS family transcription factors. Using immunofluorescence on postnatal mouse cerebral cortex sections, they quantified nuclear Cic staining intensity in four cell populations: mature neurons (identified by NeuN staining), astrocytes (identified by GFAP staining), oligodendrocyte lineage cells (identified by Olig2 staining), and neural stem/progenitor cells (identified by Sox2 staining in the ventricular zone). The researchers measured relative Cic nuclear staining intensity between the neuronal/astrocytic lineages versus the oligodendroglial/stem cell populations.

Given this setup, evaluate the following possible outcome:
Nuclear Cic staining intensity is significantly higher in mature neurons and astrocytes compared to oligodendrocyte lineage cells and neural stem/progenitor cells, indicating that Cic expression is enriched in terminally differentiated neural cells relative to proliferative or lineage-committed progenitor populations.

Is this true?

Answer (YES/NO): YES